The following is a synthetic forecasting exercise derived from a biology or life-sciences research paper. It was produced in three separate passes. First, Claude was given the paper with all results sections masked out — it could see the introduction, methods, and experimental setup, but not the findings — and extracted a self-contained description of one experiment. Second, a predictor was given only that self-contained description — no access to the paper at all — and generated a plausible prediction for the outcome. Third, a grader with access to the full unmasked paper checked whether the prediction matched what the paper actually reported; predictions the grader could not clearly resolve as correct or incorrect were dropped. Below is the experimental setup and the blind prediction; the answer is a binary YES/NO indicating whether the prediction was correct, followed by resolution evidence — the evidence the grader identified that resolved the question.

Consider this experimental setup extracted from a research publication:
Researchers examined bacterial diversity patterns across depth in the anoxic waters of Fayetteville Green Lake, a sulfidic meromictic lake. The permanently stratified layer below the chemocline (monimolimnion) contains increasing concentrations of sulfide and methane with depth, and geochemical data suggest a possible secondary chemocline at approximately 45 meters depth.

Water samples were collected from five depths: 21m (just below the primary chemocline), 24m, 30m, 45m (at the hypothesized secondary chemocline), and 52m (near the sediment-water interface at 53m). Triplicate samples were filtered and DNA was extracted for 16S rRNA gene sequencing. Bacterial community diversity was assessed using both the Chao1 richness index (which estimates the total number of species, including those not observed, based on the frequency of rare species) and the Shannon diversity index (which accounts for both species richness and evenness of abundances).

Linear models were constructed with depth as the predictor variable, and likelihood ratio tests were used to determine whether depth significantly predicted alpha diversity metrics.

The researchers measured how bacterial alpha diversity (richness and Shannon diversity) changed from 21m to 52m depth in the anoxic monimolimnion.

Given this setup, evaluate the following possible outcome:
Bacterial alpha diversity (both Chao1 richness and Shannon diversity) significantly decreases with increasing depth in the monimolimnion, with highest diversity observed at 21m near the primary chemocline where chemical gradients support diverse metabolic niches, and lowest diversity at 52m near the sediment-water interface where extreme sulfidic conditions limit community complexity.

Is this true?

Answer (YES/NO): NO